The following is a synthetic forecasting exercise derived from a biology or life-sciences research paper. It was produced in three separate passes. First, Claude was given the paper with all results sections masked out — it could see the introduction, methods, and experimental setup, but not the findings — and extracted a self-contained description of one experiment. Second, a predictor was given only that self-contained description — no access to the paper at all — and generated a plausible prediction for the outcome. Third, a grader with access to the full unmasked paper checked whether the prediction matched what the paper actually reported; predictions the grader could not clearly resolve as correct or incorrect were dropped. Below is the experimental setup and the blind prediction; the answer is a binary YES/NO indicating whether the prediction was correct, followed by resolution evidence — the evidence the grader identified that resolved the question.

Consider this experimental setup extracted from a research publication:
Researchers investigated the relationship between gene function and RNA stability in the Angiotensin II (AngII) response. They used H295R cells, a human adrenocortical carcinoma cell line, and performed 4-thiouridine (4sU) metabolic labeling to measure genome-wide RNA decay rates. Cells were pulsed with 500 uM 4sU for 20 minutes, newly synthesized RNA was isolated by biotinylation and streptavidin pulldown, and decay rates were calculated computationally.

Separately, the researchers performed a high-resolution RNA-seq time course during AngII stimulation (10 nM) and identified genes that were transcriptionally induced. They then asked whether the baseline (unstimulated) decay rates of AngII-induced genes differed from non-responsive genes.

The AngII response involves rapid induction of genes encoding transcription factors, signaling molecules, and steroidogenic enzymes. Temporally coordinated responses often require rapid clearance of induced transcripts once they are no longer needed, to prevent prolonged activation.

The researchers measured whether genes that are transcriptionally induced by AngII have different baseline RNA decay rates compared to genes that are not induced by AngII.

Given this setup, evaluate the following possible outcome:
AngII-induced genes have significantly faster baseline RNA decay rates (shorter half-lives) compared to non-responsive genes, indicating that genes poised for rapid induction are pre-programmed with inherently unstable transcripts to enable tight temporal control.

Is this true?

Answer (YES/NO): NO